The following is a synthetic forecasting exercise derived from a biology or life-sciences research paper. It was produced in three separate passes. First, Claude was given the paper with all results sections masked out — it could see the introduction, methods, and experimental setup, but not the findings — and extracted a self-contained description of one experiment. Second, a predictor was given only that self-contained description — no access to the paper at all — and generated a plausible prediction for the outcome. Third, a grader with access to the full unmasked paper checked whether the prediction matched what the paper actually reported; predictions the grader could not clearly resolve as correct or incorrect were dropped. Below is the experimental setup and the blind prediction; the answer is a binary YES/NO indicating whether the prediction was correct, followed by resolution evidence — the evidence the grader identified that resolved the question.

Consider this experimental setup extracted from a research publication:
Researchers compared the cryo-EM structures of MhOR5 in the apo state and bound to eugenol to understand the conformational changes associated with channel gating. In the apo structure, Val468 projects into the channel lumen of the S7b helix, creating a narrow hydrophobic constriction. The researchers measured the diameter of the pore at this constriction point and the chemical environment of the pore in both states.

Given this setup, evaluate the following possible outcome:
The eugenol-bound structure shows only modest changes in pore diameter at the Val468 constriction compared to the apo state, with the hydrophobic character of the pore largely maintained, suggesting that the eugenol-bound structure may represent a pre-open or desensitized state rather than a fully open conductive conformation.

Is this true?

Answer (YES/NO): NO